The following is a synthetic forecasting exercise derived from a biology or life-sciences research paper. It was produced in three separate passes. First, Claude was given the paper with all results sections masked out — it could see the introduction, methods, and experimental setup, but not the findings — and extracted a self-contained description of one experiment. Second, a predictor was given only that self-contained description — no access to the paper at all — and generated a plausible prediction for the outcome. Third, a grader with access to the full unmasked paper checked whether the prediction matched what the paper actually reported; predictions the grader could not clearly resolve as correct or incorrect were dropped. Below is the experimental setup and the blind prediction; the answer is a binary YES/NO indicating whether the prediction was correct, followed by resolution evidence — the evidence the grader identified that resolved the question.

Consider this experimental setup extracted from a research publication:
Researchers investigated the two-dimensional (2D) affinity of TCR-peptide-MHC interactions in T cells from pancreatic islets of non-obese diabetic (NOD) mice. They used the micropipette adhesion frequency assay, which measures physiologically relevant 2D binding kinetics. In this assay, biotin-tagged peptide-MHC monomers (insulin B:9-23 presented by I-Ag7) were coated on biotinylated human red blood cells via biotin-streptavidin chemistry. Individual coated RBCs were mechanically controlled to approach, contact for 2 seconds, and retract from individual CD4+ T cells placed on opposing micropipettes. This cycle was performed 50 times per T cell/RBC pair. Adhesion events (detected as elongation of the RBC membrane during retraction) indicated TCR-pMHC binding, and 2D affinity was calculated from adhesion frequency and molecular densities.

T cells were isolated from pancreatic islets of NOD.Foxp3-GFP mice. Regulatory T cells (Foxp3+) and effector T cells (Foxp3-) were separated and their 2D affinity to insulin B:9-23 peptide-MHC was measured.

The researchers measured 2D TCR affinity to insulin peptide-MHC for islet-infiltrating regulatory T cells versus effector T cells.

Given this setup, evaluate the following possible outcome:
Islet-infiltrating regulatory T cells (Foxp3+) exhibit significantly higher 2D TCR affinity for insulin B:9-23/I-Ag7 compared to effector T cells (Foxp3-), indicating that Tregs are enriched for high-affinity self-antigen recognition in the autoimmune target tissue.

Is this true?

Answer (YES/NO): NO